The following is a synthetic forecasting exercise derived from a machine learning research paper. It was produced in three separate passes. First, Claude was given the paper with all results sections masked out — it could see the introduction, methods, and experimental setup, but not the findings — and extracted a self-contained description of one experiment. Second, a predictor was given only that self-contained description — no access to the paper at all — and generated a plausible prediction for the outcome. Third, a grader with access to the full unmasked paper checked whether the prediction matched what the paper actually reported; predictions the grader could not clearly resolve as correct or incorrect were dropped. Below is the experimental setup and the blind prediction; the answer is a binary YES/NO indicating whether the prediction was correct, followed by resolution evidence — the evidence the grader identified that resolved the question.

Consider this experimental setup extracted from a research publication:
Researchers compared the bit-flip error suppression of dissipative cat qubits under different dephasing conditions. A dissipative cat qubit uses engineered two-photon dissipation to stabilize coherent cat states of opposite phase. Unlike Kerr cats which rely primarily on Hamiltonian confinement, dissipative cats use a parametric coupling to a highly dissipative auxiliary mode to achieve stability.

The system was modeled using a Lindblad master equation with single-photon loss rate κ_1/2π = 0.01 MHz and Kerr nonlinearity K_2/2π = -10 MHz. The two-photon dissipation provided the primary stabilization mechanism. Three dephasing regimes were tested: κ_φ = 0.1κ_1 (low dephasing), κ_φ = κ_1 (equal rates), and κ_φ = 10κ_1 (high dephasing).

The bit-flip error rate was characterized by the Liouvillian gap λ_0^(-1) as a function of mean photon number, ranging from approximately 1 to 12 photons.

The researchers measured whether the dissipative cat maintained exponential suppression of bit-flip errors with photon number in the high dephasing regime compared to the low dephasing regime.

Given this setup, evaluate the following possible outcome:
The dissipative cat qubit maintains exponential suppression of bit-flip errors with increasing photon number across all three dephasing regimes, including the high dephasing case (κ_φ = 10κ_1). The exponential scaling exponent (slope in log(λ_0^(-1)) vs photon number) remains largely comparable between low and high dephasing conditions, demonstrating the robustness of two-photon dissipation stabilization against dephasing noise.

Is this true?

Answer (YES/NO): NO